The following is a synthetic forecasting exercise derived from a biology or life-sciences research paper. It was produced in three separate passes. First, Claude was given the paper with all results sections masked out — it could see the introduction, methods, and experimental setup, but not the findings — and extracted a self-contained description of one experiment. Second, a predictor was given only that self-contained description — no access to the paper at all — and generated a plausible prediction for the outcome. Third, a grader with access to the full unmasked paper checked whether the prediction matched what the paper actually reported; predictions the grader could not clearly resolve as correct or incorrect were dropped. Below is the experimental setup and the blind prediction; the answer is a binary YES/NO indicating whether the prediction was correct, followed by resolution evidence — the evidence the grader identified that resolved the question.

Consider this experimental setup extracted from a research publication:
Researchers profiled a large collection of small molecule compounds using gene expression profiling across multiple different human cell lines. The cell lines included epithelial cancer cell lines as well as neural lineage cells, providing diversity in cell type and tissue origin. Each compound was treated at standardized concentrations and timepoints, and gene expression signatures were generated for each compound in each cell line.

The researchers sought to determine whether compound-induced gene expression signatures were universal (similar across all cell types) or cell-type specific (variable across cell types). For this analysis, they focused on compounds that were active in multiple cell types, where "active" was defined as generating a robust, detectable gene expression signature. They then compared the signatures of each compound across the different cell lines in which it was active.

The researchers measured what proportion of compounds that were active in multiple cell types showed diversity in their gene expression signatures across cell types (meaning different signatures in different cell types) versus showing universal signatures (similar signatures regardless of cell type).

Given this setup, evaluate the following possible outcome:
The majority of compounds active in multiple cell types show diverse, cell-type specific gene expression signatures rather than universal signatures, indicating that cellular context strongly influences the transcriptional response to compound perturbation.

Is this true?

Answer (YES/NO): NO